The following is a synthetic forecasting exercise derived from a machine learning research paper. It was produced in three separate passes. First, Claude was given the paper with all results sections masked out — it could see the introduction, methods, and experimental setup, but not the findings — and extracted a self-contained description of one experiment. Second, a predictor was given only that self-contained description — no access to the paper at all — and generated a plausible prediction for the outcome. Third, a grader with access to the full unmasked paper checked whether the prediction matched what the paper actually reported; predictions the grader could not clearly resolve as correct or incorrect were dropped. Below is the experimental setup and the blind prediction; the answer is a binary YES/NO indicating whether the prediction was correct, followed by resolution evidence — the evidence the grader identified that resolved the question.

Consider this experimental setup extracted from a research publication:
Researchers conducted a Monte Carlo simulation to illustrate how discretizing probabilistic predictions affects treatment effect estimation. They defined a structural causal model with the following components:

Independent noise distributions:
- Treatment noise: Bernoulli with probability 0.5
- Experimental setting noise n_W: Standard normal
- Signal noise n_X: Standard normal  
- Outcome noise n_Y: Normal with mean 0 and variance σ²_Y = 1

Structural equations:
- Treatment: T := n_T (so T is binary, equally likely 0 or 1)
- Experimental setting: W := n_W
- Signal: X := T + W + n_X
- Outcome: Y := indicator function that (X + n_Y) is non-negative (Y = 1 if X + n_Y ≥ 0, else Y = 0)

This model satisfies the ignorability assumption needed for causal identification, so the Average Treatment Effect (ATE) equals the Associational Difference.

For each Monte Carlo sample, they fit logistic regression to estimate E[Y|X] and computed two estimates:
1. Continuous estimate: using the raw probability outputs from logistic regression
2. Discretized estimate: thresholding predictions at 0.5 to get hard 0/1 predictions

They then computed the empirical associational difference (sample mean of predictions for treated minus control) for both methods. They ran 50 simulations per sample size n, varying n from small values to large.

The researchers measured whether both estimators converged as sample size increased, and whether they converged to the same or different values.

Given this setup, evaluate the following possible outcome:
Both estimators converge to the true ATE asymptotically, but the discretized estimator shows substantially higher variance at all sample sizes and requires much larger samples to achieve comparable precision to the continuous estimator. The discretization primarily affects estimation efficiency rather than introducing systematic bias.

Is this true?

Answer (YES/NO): NO